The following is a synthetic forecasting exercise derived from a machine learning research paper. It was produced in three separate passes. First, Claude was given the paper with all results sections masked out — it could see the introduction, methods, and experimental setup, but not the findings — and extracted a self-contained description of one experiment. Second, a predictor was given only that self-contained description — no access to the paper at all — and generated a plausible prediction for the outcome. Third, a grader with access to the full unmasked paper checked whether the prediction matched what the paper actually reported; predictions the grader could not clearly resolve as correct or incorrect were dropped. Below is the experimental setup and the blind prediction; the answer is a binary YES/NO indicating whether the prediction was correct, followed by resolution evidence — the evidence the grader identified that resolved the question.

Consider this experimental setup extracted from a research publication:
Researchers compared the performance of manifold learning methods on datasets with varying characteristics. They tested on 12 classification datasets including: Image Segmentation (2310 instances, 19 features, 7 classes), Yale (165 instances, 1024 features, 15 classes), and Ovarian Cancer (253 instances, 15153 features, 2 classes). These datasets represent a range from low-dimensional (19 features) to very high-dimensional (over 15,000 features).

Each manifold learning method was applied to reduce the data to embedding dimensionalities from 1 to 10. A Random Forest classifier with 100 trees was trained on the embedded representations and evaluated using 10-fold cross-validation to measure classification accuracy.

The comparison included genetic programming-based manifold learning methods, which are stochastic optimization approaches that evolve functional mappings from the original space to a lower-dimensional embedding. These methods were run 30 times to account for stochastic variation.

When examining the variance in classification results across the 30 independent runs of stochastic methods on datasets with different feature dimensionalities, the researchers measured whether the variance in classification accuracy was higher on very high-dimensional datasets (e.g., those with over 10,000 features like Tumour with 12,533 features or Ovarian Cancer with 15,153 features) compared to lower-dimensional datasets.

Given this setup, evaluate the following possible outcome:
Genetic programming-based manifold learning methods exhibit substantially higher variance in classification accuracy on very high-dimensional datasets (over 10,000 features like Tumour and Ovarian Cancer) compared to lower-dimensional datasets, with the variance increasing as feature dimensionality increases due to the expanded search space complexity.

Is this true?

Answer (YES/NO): YES